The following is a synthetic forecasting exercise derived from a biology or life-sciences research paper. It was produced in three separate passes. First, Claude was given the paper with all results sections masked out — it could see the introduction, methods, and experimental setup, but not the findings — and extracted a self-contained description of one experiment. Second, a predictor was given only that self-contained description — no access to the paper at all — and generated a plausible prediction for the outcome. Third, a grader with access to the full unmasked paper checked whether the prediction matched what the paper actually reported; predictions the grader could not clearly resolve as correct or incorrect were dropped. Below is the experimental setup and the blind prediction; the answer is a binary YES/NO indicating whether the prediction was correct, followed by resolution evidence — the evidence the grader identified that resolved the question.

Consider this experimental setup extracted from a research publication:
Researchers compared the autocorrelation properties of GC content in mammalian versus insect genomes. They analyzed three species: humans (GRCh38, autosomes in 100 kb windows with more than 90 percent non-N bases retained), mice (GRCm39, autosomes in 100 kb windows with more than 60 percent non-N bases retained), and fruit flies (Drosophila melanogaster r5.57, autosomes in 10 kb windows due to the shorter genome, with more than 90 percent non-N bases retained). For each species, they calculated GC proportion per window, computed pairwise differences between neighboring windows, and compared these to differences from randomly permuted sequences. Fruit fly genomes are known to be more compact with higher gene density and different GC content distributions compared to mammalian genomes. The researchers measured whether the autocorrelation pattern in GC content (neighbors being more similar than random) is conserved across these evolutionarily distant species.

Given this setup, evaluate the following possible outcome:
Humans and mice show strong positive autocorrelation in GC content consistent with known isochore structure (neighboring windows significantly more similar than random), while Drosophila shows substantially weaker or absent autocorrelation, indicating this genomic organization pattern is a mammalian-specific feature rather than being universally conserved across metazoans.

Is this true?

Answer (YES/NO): NO